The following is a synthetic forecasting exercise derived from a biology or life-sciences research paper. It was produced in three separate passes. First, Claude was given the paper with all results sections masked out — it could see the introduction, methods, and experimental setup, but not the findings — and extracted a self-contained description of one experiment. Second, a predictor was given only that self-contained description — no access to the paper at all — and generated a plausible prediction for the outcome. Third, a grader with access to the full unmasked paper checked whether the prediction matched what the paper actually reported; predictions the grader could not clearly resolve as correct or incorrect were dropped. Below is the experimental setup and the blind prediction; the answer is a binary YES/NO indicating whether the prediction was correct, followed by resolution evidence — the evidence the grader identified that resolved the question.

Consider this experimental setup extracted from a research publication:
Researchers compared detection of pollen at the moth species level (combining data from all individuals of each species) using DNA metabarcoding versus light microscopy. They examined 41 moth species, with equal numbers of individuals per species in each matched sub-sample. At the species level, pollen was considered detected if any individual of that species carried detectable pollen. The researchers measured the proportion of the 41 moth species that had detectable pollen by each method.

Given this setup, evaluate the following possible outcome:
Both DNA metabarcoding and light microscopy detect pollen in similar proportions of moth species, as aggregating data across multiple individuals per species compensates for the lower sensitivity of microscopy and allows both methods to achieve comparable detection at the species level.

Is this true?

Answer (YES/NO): YES